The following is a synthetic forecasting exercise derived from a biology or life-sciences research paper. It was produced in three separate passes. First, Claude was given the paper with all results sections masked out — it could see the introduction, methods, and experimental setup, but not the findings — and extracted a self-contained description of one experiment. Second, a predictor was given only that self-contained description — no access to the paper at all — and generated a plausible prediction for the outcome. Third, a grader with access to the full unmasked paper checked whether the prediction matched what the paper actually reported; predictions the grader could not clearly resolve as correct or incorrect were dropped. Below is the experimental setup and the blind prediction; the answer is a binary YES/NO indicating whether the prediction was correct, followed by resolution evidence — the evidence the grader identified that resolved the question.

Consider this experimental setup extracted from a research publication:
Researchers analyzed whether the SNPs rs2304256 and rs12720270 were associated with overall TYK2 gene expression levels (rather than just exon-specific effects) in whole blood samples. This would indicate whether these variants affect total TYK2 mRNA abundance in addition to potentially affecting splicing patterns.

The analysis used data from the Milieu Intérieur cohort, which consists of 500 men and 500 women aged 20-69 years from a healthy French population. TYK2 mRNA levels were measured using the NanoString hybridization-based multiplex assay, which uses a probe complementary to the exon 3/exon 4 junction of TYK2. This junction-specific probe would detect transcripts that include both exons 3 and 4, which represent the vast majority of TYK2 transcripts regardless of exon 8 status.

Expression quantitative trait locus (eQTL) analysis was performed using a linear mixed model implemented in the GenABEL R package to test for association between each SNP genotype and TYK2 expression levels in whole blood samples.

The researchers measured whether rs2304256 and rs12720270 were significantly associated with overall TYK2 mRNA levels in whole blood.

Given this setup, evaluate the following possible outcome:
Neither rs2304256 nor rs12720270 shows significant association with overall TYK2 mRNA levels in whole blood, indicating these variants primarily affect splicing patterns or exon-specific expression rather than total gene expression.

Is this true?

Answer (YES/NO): NO